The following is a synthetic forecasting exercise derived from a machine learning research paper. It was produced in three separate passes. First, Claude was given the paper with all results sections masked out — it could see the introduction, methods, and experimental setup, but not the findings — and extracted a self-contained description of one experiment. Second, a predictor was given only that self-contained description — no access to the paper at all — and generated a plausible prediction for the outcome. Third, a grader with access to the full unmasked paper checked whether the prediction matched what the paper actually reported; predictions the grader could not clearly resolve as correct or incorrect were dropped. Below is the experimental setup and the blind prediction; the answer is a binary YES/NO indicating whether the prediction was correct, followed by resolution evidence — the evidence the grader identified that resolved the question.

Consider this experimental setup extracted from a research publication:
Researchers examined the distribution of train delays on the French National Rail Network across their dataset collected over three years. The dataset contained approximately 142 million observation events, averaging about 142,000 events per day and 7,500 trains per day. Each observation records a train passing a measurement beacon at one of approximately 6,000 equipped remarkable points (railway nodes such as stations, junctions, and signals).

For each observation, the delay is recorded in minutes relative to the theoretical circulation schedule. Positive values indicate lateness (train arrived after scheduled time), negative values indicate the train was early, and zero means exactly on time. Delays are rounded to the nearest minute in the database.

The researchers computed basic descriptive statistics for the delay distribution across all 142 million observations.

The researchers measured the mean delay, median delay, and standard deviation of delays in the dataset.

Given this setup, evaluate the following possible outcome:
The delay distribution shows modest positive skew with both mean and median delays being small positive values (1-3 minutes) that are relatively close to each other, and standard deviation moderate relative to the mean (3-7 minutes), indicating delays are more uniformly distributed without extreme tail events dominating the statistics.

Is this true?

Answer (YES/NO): NO